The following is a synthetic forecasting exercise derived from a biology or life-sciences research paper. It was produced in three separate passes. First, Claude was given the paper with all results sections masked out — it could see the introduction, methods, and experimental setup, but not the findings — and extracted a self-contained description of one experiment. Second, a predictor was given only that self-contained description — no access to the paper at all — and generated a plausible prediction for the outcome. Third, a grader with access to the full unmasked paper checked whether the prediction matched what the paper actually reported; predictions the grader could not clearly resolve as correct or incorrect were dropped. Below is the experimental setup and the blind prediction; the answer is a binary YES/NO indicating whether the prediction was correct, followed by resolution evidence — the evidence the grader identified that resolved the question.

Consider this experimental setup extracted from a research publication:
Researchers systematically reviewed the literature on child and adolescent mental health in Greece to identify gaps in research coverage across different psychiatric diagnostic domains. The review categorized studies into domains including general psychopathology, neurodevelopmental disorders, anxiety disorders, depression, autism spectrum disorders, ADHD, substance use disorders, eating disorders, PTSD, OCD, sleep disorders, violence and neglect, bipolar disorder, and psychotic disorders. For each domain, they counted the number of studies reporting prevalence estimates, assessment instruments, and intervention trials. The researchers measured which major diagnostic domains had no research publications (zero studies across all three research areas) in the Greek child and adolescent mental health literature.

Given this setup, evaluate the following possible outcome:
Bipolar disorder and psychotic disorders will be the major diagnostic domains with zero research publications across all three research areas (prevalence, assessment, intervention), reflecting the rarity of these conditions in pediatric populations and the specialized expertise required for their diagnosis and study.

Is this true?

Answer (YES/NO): YES